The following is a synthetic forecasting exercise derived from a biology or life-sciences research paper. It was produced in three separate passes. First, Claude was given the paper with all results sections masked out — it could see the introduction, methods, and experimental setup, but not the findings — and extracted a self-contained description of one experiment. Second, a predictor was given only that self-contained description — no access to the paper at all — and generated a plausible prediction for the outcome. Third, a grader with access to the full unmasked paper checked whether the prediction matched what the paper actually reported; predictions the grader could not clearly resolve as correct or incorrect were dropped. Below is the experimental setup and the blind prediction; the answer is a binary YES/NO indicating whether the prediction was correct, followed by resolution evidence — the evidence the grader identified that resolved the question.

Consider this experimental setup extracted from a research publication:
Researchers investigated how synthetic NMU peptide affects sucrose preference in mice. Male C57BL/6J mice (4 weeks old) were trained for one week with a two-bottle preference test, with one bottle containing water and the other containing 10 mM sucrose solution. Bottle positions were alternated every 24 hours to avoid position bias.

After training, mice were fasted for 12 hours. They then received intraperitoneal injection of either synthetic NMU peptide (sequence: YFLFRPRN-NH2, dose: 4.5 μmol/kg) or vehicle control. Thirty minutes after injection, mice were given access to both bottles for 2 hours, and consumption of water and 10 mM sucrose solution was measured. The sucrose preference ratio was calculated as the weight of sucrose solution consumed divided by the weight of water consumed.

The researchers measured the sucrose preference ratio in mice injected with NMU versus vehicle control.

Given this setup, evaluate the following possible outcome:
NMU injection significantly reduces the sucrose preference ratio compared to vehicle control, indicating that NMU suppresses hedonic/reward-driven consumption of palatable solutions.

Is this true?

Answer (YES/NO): YES